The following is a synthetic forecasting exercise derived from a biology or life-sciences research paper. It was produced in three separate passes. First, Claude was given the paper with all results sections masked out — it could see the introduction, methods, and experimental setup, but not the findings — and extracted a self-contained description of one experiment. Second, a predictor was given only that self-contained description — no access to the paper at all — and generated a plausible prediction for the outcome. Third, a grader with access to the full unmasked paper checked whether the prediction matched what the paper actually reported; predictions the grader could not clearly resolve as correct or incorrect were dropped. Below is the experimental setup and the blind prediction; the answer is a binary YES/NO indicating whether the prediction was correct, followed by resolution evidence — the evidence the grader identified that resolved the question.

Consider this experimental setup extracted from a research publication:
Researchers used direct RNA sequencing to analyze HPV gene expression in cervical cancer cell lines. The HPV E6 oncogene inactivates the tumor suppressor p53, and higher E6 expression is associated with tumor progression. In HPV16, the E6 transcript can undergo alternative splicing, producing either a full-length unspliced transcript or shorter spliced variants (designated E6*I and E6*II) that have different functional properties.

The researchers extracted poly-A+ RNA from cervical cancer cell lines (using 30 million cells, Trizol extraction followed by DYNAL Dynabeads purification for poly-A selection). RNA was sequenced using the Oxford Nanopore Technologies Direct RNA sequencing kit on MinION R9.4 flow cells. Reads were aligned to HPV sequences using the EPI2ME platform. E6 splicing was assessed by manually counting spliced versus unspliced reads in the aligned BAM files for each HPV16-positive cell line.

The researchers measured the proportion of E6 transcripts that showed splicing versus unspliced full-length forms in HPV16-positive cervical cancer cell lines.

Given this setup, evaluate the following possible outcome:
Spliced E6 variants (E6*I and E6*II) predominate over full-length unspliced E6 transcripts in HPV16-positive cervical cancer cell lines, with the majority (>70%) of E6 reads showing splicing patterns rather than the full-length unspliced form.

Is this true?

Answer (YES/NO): NO